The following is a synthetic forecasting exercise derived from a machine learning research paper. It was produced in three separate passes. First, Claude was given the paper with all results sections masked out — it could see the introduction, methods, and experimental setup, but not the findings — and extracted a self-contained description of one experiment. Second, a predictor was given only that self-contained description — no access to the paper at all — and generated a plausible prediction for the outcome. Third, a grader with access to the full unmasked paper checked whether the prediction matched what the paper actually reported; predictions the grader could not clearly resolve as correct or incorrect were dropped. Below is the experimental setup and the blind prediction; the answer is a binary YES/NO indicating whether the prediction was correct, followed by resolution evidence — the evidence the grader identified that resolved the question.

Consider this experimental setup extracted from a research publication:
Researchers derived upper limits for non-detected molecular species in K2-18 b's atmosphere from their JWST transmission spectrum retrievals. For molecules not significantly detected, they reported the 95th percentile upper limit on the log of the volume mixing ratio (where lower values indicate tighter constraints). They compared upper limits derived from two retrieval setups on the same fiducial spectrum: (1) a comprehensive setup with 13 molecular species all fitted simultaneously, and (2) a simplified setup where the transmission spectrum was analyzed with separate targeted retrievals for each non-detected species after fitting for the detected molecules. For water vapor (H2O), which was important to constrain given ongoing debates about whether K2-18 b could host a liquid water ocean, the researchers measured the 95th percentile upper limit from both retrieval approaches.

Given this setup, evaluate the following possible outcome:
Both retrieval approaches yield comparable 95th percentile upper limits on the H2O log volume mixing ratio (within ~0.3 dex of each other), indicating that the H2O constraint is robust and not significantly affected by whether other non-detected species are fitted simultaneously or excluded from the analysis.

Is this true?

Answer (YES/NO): NO